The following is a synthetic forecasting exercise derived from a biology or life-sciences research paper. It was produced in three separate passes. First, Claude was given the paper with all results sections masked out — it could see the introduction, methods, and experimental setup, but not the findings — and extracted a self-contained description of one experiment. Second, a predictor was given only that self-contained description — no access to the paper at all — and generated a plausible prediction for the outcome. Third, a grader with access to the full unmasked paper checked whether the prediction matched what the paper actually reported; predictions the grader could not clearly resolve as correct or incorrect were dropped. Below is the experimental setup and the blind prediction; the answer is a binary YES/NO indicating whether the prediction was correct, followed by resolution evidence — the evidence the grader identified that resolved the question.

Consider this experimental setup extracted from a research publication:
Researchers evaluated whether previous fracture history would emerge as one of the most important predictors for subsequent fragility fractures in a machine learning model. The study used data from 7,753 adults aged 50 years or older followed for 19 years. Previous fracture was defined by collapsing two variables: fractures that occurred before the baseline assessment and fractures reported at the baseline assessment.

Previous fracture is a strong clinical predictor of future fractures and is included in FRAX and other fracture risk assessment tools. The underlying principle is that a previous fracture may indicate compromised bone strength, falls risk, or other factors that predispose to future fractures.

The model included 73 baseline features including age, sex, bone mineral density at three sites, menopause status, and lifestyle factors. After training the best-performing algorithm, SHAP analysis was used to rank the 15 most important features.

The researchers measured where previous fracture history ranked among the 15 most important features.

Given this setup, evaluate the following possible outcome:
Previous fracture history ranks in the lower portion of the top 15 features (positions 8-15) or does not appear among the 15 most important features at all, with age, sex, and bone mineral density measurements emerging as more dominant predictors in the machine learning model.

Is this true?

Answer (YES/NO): NO